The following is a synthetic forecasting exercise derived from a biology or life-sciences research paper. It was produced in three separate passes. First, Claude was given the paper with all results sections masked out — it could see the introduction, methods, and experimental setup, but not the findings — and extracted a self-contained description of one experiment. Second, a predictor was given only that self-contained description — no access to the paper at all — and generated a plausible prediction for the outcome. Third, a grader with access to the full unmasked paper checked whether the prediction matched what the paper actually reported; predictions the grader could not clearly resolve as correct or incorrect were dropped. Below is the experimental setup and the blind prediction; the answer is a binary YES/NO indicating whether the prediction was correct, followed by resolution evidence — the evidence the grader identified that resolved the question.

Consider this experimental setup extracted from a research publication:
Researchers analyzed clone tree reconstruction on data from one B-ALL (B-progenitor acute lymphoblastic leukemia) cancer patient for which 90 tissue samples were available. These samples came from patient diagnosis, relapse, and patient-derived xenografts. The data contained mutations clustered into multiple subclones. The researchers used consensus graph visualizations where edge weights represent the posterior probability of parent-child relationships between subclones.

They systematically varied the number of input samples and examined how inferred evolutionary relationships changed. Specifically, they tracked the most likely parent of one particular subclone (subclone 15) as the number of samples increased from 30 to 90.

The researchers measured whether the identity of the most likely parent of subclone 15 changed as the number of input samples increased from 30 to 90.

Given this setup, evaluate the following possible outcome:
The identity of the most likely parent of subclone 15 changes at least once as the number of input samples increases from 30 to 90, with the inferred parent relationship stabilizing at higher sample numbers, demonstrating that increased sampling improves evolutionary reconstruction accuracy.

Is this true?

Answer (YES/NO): YES